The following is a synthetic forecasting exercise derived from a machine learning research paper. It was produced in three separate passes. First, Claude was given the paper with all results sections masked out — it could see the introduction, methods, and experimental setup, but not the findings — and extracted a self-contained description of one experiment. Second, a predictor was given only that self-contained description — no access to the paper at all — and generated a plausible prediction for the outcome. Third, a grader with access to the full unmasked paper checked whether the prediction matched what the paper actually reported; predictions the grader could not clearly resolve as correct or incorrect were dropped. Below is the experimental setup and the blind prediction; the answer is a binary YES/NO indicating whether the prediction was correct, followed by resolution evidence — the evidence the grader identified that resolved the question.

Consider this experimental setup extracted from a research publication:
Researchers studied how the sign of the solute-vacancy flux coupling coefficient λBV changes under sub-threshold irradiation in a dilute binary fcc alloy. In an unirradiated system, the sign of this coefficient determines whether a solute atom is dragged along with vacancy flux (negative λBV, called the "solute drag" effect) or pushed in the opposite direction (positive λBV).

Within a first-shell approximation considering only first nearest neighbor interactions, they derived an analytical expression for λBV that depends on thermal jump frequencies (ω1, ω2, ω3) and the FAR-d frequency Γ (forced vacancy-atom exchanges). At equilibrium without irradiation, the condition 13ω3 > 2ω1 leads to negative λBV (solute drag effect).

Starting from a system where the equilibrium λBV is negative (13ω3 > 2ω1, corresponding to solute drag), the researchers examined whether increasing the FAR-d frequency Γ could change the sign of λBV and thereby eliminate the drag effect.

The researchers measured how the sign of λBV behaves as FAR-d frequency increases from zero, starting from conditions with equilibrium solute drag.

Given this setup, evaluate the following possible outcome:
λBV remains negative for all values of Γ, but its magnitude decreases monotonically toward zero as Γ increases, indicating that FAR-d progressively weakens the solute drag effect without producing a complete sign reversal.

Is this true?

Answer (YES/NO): NO